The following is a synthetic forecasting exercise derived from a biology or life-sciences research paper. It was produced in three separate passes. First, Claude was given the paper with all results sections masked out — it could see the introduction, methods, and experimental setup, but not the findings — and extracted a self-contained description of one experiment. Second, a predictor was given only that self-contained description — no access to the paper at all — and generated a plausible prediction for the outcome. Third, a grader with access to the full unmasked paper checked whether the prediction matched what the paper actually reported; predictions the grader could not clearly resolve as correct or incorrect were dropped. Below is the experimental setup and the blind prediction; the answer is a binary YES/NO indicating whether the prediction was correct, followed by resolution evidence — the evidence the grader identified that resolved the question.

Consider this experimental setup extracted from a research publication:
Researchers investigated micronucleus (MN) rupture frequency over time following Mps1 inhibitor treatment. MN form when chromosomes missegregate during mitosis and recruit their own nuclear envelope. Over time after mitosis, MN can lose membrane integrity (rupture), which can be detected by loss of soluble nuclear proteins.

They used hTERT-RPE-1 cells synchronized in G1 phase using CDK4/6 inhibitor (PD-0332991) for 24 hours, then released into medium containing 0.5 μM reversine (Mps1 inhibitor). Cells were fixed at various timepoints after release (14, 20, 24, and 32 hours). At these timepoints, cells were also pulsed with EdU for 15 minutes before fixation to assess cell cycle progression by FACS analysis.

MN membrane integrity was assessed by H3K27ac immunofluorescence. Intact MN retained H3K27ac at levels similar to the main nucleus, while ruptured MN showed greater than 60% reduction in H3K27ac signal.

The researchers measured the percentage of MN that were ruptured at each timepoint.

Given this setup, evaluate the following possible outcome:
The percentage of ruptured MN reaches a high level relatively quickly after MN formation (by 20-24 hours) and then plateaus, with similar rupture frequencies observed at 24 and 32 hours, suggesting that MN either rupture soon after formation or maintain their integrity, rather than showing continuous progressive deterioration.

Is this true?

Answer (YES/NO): NO